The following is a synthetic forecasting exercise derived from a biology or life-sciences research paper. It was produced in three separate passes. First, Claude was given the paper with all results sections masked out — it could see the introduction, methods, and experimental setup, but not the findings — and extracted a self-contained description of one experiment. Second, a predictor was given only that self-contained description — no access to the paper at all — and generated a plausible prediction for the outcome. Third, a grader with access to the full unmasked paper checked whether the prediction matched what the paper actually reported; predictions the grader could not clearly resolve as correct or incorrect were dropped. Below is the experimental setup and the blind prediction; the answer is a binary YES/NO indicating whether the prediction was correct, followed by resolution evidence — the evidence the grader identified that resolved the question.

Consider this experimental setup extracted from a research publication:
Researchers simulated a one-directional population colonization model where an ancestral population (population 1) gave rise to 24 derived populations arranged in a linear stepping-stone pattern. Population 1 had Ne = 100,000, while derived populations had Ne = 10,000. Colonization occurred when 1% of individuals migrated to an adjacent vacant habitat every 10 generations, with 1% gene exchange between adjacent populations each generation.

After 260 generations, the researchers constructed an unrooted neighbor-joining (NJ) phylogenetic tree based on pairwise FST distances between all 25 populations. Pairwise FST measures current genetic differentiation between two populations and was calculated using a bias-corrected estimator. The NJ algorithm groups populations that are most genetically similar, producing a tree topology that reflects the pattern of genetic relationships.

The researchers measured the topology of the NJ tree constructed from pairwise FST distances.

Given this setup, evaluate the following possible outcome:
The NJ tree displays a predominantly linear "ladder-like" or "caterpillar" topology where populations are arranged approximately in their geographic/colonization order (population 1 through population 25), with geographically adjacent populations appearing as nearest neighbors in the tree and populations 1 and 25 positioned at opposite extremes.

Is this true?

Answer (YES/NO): YES